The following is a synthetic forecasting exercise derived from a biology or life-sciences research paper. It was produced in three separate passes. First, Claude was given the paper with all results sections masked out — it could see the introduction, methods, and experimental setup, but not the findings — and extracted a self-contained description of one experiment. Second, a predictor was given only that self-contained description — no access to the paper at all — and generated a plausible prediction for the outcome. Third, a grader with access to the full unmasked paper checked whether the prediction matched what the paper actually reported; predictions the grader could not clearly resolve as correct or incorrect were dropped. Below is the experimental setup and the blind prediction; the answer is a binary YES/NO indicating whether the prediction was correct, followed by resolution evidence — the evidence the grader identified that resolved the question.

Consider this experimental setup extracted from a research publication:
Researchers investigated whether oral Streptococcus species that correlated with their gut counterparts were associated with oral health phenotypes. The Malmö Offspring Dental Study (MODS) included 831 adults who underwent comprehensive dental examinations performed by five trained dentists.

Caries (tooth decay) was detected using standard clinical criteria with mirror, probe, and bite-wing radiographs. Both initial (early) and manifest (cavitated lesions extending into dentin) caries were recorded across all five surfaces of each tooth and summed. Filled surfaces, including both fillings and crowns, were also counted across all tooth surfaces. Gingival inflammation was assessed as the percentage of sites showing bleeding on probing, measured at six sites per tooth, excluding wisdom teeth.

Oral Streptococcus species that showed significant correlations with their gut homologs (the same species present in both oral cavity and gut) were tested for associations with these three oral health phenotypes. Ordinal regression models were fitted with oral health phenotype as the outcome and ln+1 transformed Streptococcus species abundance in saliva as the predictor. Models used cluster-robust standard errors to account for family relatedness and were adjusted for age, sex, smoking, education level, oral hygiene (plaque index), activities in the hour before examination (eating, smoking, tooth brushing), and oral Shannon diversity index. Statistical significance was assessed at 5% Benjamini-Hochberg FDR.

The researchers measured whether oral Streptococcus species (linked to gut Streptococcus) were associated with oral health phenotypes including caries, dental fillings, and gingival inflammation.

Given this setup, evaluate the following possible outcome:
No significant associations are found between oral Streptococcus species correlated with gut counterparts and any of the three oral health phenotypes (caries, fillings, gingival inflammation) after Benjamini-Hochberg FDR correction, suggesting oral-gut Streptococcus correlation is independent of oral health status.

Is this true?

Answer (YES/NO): NO